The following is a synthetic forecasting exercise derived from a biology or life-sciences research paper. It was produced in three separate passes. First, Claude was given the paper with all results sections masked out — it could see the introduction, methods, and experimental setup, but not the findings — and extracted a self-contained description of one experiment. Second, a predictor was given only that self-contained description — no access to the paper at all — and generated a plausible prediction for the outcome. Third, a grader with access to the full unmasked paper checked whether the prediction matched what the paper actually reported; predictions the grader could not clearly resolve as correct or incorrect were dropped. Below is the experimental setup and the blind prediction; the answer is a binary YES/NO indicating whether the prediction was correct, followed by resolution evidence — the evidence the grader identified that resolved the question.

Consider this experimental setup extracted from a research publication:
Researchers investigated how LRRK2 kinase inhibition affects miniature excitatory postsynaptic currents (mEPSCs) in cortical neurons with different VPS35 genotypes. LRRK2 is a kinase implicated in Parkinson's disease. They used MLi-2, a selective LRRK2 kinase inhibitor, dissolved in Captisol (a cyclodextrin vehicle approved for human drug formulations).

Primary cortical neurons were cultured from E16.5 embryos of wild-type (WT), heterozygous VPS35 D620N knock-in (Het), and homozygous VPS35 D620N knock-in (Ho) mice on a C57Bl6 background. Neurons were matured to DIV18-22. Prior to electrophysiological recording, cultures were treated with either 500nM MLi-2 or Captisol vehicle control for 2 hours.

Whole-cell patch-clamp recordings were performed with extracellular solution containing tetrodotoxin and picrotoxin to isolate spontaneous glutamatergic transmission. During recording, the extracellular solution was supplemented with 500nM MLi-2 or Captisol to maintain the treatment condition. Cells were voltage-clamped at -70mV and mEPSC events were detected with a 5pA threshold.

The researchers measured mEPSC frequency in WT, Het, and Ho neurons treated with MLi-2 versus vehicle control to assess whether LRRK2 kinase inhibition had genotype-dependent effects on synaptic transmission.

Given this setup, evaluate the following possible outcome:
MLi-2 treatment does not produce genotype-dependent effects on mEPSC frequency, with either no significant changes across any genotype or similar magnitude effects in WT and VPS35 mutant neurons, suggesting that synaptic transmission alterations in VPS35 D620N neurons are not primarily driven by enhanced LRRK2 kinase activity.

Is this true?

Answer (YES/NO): NO